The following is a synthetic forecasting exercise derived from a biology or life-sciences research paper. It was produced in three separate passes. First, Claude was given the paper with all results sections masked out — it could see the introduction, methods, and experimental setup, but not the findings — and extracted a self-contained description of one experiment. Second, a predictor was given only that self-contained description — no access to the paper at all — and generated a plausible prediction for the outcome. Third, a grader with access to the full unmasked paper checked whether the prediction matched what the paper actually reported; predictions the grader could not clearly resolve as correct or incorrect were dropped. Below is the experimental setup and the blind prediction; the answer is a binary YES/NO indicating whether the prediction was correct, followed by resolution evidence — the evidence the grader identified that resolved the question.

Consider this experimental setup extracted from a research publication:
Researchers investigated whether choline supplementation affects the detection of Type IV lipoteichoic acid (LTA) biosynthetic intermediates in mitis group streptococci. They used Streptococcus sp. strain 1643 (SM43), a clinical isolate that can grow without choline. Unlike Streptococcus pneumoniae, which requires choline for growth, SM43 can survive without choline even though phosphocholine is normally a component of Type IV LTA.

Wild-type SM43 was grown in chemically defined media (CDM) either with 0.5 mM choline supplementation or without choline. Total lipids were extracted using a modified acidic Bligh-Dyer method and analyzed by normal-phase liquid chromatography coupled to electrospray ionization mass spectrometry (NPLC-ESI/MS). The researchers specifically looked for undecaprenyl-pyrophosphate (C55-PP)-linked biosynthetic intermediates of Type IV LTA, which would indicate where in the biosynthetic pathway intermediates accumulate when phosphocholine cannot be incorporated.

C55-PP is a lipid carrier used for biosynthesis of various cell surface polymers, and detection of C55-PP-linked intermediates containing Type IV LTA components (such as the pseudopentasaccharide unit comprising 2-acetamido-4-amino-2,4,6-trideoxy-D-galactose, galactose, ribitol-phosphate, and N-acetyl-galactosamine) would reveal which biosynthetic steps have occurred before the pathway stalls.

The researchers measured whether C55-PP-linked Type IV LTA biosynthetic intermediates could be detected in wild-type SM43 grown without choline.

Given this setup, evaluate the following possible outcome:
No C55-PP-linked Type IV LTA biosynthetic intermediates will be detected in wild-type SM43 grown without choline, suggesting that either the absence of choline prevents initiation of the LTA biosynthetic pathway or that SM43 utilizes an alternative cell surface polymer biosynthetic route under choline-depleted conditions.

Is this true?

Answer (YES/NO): NO